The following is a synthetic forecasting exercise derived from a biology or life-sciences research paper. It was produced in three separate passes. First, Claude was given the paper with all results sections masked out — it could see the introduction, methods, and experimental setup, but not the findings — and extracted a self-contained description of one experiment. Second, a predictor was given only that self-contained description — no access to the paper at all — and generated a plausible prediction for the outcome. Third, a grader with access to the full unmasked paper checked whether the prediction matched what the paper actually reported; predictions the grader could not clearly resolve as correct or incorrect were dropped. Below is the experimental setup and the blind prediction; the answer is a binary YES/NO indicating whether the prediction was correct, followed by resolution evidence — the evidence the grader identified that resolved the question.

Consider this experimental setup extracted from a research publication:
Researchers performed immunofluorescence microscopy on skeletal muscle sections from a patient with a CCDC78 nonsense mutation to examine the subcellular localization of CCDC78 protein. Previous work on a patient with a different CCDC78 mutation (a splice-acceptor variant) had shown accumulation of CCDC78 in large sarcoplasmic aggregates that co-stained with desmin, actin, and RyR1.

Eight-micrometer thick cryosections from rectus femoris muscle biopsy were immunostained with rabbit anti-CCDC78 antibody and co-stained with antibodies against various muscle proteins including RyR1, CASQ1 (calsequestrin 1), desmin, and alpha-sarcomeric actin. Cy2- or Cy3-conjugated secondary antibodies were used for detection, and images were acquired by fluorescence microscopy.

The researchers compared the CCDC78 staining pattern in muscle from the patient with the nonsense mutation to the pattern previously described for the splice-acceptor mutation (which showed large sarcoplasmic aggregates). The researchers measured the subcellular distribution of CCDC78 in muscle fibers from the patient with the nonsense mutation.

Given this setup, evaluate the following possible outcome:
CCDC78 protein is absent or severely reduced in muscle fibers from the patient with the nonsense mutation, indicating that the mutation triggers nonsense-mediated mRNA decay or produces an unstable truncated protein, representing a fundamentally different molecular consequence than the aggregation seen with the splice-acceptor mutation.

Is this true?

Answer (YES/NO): NO